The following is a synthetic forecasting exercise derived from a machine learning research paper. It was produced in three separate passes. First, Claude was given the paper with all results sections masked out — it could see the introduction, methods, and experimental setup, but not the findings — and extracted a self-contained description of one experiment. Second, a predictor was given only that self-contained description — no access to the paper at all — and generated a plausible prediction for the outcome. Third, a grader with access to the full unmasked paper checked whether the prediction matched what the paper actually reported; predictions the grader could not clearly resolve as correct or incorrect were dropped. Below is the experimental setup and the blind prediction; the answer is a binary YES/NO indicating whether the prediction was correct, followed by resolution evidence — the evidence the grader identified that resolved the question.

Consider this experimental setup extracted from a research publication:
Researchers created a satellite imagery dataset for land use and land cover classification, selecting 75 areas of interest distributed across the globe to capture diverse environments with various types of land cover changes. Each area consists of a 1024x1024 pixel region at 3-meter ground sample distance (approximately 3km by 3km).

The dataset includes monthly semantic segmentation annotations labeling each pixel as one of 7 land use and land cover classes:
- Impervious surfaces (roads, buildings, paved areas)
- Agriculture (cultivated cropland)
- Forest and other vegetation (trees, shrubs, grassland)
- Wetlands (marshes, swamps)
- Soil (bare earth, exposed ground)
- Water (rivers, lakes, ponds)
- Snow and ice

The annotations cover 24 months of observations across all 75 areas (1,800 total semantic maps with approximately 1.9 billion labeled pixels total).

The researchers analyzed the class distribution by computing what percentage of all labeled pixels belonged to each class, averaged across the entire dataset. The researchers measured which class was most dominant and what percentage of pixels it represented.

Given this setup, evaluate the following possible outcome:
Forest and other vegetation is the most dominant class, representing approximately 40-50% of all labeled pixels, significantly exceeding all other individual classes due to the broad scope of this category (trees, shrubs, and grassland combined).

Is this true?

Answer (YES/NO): YES